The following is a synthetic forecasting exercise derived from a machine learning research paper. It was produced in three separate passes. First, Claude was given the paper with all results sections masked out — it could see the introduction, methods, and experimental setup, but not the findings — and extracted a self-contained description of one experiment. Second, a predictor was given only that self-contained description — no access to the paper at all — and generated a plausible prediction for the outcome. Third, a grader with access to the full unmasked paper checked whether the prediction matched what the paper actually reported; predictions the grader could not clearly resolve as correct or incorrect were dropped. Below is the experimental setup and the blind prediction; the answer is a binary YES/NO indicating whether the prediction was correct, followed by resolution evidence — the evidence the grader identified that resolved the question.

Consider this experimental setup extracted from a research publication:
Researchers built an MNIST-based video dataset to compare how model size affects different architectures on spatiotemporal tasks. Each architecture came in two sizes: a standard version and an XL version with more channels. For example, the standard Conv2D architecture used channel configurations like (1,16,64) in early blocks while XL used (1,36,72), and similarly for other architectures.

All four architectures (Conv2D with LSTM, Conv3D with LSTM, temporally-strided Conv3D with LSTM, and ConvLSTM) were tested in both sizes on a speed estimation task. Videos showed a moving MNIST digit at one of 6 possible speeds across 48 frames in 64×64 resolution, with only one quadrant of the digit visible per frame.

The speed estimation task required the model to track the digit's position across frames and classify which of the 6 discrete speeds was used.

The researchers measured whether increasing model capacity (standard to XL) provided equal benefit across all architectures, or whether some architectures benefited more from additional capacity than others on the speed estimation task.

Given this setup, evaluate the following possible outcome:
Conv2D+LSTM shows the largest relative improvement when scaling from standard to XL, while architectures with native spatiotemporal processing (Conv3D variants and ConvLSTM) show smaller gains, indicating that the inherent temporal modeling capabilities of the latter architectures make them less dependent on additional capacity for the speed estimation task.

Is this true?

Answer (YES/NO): NO